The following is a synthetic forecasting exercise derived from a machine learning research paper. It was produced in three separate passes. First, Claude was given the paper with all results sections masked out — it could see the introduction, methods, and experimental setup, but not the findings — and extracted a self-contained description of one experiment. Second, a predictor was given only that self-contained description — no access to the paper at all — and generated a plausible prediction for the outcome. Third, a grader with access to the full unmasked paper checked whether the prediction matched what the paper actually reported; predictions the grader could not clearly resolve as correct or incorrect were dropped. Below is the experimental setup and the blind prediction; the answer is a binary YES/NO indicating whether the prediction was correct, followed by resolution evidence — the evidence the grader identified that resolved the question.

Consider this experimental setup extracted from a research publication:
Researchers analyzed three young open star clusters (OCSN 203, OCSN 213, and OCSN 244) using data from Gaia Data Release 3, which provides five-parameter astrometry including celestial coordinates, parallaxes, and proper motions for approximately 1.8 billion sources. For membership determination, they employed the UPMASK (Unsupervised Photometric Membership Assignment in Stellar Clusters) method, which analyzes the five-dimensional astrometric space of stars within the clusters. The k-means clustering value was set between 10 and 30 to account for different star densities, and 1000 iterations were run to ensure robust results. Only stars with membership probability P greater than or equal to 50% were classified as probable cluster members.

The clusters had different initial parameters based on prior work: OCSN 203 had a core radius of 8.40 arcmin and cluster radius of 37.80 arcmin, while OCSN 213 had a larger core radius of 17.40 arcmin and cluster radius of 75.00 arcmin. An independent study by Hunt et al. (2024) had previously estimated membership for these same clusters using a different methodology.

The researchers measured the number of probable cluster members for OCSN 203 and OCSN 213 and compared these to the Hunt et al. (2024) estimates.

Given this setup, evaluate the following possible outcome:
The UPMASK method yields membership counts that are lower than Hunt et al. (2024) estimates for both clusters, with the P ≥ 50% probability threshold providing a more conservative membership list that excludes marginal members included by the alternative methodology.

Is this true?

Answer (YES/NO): NO